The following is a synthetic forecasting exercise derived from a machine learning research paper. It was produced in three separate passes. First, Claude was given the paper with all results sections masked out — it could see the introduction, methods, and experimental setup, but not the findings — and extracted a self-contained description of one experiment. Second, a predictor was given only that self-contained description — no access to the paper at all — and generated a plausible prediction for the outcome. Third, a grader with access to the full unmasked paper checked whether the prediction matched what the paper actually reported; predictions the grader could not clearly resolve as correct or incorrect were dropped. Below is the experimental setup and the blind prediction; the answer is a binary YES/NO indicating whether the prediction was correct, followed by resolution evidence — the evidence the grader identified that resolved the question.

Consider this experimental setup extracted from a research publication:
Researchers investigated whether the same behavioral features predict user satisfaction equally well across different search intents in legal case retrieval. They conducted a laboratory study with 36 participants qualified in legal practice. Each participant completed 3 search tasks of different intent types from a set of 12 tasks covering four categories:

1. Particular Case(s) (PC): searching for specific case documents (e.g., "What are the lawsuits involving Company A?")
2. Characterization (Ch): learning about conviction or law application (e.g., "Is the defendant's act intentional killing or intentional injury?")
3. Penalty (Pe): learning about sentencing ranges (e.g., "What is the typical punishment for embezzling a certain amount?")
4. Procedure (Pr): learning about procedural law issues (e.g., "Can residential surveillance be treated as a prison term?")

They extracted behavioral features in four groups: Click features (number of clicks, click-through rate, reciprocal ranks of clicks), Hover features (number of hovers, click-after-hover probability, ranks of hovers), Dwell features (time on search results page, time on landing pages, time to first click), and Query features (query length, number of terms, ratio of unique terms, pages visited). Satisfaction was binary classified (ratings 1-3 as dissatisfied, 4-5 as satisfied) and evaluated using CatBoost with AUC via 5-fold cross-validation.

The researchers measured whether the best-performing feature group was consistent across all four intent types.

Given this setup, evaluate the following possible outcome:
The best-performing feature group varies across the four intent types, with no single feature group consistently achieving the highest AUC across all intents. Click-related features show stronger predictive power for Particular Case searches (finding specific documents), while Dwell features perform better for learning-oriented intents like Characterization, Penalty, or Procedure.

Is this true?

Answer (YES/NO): NO